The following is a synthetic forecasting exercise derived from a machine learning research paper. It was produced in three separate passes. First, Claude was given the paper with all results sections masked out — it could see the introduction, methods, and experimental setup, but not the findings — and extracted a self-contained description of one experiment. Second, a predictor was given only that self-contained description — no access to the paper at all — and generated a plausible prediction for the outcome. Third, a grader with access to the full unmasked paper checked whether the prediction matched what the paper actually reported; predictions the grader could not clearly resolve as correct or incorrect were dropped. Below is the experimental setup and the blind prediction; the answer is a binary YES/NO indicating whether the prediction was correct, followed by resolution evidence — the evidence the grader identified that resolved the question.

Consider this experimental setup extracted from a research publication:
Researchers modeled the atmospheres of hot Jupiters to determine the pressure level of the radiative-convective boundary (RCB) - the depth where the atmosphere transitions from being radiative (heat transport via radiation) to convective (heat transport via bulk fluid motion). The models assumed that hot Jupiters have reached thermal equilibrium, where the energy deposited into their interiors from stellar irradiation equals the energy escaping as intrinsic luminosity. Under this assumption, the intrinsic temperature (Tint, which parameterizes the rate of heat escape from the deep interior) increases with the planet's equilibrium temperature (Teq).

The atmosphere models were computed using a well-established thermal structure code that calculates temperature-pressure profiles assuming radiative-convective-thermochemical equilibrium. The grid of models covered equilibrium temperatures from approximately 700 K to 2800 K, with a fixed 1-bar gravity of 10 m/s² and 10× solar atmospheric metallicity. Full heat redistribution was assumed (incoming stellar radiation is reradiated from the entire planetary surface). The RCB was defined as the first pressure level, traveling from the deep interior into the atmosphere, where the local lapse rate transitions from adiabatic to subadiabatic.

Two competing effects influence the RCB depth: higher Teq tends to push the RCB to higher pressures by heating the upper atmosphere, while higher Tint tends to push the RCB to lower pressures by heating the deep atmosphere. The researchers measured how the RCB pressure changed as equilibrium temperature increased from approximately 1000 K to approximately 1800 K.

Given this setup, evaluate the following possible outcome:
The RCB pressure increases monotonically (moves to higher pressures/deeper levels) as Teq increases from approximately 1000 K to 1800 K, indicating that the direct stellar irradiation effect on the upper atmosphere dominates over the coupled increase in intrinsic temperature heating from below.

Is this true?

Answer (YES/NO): NO